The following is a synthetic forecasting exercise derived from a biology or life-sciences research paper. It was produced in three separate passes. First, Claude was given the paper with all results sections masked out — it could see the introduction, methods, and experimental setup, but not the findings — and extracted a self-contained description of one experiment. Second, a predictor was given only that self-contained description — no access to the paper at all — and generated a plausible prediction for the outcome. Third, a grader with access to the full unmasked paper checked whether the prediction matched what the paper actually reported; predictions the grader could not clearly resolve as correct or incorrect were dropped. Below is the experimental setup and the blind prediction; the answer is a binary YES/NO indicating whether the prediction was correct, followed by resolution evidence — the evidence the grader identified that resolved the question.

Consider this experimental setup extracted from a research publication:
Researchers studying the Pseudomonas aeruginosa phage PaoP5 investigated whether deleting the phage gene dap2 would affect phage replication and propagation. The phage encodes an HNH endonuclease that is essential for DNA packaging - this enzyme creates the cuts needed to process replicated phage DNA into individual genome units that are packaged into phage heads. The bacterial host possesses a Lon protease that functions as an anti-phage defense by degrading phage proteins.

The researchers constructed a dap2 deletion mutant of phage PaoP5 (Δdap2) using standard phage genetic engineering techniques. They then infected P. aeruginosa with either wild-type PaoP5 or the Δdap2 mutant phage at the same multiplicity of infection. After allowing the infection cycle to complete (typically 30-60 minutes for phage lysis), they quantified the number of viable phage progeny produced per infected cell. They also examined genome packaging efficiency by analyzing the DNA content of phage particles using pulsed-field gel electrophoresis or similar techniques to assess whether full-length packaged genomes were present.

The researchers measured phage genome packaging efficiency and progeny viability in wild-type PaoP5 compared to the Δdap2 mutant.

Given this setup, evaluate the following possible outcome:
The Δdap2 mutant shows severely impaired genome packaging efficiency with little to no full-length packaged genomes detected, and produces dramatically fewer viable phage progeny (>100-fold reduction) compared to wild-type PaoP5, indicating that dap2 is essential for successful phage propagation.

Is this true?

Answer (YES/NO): NO